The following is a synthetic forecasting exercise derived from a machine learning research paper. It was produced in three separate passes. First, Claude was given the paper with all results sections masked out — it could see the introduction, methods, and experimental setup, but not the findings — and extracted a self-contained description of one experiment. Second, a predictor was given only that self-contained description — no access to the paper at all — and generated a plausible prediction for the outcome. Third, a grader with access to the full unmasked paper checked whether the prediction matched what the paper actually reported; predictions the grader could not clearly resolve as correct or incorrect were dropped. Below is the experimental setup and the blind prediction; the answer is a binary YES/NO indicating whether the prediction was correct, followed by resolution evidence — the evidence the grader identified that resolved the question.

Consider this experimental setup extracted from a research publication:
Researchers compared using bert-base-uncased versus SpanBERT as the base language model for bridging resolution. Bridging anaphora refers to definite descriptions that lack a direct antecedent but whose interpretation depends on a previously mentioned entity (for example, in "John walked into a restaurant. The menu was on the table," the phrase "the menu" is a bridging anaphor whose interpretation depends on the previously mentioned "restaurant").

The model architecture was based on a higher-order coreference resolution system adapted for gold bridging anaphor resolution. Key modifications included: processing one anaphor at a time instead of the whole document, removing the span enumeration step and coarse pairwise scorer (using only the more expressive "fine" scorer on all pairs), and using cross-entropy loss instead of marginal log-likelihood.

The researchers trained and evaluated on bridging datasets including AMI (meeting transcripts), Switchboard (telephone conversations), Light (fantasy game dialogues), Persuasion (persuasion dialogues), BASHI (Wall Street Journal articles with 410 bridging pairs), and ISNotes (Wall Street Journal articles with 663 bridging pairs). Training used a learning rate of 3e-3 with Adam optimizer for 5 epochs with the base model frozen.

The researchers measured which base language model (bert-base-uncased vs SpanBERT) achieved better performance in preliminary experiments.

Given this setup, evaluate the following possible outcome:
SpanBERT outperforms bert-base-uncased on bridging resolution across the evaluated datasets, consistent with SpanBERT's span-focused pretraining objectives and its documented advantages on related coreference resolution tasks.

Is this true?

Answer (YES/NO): NO